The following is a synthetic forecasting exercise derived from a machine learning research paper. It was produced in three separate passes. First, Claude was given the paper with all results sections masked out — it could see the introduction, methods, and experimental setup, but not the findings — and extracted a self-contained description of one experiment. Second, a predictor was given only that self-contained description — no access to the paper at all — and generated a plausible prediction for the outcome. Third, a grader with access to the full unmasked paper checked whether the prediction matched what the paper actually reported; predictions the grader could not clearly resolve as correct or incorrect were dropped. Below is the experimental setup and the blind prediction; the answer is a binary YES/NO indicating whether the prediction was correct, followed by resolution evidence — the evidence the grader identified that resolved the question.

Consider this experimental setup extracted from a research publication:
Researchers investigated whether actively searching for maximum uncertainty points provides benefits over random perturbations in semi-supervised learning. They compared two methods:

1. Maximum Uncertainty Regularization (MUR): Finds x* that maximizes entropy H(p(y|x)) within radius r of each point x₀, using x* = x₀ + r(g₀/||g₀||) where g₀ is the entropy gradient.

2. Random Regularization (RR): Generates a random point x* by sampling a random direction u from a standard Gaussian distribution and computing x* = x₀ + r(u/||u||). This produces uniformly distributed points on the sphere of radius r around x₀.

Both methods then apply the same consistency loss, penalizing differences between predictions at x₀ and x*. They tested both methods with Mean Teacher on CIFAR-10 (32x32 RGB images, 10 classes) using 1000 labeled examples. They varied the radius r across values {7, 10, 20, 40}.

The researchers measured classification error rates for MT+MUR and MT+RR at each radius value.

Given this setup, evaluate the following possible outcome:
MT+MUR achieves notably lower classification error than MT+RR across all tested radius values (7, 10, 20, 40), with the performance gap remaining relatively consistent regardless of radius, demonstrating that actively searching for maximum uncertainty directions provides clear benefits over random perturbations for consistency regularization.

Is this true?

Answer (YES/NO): NO